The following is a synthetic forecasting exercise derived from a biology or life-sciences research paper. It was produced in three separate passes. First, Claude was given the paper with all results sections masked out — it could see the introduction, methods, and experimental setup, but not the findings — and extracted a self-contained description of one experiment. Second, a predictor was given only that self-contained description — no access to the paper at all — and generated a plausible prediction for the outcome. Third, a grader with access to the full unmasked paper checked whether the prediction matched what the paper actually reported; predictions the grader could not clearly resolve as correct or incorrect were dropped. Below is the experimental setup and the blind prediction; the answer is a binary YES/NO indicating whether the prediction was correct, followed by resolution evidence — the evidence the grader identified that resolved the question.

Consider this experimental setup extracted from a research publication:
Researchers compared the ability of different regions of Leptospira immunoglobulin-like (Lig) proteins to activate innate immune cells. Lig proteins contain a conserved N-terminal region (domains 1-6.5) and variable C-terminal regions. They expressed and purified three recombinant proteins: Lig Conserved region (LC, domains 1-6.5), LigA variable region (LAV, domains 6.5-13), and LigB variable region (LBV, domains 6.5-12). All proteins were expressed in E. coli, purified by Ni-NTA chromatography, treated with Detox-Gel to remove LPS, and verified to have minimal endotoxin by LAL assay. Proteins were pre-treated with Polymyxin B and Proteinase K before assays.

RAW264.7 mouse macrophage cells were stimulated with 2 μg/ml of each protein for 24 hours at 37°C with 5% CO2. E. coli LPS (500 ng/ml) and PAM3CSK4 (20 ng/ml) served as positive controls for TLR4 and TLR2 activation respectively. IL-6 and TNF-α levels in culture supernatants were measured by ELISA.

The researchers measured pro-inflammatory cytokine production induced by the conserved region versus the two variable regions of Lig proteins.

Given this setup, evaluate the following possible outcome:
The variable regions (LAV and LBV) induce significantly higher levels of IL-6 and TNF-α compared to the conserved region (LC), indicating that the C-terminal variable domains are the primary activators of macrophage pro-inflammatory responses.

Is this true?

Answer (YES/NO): NO